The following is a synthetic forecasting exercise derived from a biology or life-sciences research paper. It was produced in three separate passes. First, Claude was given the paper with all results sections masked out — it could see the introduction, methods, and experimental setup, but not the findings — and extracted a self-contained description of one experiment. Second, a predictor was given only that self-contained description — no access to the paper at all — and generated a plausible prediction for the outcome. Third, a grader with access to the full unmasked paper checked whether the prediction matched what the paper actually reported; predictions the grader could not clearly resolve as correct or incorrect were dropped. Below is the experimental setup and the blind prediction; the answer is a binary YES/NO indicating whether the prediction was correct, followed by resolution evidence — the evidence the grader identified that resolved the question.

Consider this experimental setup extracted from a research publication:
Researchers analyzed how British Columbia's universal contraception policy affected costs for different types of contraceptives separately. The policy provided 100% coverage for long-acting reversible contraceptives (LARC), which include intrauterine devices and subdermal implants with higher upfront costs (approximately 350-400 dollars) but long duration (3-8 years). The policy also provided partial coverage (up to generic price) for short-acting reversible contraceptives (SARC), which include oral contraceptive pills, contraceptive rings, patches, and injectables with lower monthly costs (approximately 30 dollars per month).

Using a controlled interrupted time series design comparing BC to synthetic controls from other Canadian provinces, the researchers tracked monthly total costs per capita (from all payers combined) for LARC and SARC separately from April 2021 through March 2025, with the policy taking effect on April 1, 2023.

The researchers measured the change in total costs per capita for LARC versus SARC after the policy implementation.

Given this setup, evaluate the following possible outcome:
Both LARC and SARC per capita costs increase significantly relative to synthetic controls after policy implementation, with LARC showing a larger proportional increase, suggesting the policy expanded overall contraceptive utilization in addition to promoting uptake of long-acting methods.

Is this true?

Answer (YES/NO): NO